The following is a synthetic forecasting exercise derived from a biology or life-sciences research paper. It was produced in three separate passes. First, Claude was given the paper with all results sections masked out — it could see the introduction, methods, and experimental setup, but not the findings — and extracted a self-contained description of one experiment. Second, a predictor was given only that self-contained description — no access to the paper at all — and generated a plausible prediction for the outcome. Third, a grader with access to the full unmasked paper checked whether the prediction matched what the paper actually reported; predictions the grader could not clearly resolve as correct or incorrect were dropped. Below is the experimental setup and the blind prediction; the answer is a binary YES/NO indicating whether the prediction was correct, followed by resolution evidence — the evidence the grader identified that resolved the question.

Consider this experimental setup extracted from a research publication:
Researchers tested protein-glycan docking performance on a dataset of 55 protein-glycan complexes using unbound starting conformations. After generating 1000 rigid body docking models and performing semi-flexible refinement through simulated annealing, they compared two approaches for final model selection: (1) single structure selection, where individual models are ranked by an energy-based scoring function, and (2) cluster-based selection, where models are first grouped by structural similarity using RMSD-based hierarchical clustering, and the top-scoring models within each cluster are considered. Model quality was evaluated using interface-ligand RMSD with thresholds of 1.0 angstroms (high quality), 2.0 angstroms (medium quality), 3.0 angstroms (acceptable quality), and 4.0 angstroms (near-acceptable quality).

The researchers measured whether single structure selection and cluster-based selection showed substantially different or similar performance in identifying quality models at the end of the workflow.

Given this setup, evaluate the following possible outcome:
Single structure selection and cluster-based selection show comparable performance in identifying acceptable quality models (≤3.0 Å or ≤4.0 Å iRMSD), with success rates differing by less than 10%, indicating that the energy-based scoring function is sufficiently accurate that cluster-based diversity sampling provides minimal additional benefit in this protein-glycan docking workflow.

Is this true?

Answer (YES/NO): YES